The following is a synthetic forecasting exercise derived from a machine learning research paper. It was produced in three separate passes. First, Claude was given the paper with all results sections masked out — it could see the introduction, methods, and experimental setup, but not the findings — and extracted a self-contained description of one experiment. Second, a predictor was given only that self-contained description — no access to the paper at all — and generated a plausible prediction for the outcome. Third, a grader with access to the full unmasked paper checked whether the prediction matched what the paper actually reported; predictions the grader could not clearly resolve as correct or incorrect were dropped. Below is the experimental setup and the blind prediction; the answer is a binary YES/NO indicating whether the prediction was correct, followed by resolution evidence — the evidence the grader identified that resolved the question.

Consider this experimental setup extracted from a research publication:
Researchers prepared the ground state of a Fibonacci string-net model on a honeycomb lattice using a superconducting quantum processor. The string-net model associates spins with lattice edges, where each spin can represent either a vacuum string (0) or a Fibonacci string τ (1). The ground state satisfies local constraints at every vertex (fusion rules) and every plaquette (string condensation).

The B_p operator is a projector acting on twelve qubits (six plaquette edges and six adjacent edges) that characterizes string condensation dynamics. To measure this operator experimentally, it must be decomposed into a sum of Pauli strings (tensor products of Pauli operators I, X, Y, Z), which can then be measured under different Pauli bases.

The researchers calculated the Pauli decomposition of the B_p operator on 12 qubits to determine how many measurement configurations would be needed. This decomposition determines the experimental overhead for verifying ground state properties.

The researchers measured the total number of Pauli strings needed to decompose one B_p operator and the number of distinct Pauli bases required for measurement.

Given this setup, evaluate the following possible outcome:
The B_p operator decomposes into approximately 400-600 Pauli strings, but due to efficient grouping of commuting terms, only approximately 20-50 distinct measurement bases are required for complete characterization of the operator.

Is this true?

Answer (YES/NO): NO